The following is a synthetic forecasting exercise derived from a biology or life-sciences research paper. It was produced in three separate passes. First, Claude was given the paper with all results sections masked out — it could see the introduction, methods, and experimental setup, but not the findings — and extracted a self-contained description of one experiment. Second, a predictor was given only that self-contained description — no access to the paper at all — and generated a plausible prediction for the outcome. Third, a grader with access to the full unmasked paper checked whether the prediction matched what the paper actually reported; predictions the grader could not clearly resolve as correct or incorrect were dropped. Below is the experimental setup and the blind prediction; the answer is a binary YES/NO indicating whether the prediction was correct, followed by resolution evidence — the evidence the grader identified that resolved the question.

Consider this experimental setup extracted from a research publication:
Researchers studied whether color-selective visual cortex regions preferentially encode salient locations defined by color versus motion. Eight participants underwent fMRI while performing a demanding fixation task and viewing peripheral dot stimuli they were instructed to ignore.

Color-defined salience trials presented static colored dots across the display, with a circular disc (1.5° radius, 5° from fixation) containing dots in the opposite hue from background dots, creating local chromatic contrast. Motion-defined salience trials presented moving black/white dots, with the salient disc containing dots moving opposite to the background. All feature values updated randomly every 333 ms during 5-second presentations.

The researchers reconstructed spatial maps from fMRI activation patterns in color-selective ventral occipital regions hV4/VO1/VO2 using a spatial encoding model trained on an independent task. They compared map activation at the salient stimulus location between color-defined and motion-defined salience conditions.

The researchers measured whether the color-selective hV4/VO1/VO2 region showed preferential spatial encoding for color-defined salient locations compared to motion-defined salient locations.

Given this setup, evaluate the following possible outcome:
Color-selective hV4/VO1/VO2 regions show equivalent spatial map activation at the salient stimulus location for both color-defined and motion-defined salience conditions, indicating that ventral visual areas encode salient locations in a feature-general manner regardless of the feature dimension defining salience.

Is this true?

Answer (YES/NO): NO